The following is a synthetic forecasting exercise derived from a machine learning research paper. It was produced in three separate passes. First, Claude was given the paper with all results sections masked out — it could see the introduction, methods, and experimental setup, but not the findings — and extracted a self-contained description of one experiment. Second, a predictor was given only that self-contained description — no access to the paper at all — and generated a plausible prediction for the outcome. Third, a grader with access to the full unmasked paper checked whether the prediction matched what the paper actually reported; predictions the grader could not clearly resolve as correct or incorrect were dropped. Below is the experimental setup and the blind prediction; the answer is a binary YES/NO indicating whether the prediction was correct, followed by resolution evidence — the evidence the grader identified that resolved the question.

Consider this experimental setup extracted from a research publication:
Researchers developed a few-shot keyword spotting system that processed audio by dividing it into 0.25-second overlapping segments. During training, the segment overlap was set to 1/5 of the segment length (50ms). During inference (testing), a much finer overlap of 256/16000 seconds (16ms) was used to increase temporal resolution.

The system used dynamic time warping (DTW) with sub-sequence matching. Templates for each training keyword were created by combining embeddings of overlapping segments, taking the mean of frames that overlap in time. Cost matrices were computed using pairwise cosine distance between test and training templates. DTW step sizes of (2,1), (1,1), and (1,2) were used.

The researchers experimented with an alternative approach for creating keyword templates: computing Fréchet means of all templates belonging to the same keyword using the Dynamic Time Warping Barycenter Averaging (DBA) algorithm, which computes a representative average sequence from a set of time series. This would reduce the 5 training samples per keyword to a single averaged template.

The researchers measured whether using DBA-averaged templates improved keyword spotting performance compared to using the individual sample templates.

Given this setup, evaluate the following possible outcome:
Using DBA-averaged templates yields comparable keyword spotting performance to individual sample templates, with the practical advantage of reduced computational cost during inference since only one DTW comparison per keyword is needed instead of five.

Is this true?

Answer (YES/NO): NO